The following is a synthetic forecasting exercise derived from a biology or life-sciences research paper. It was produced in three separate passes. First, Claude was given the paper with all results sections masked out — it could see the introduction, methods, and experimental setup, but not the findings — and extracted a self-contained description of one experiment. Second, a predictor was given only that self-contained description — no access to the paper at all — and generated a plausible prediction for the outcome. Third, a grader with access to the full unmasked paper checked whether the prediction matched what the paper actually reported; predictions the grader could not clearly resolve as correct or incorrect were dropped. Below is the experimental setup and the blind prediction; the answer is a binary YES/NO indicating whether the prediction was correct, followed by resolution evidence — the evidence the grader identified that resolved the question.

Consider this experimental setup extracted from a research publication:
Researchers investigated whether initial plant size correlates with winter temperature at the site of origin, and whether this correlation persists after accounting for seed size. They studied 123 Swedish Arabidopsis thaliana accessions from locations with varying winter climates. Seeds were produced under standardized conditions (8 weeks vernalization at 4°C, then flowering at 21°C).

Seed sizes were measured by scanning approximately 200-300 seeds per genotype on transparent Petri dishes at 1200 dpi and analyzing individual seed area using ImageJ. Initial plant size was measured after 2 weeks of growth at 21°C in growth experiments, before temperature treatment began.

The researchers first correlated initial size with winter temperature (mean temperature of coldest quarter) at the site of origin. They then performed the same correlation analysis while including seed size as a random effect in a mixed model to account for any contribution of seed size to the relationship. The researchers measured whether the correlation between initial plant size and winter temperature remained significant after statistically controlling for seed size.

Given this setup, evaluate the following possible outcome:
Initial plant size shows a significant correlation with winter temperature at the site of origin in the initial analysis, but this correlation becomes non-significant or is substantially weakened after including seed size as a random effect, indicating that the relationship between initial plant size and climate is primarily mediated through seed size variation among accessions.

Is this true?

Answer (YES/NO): NO